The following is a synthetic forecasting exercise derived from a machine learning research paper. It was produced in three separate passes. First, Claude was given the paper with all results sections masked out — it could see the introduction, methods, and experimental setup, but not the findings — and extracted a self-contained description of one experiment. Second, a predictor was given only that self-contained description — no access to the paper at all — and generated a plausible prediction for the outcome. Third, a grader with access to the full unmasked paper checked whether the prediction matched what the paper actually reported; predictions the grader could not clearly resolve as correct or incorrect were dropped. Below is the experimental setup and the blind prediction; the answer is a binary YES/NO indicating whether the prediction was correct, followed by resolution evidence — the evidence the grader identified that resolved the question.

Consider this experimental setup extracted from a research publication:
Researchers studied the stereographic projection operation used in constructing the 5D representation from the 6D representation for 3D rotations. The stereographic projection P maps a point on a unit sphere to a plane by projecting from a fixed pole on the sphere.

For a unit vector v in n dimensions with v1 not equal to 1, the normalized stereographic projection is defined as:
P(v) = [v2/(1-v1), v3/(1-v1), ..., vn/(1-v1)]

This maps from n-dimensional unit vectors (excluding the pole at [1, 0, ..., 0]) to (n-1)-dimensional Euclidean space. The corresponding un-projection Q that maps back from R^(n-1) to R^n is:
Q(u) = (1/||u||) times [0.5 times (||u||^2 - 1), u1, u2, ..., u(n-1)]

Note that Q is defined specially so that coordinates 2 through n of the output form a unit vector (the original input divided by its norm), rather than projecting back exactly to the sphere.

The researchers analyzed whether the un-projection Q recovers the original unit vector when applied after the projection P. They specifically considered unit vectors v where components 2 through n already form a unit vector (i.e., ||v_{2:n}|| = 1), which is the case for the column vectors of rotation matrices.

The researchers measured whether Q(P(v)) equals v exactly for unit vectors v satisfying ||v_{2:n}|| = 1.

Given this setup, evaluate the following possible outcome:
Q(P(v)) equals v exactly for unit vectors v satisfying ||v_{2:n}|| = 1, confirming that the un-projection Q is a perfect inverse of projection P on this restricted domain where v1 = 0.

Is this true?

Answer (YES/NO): NO